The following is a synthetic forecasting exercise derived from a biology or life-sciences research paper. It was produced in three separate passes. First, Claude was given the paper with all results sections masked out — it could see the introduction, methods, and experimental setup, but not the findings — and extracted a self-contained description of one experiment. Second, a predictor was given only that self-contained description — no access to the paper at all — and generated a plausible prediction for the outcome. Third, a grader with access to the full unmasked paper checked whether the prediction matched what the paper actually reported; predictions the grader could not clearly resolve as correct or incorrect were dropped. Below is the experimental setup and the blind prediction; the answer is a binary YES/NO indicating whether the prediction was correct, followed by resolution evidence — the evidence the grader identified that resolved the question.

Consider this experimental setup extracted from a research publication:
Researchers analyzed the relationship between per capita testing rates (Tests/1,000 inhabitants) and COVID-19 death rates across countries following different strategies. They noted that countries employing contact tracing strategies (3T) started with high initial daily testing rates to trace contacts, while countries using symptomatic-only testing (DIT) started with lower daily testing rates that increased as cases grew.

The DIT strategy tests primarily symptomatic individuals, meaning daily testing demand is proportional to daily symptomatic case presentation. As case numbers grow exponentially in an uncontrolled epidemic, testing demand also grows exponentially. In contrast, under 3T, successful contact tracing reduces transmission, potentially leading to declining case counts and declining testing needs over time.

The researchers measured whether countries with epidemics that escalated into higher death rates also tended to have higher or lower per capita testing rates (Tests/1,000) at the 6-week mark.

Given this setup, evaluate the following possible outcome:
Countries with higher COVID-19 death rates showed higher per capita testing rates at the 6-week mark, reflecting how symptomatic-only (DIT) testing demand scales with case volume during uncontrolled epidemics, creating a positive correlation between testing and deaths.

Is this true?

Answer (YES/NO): YES